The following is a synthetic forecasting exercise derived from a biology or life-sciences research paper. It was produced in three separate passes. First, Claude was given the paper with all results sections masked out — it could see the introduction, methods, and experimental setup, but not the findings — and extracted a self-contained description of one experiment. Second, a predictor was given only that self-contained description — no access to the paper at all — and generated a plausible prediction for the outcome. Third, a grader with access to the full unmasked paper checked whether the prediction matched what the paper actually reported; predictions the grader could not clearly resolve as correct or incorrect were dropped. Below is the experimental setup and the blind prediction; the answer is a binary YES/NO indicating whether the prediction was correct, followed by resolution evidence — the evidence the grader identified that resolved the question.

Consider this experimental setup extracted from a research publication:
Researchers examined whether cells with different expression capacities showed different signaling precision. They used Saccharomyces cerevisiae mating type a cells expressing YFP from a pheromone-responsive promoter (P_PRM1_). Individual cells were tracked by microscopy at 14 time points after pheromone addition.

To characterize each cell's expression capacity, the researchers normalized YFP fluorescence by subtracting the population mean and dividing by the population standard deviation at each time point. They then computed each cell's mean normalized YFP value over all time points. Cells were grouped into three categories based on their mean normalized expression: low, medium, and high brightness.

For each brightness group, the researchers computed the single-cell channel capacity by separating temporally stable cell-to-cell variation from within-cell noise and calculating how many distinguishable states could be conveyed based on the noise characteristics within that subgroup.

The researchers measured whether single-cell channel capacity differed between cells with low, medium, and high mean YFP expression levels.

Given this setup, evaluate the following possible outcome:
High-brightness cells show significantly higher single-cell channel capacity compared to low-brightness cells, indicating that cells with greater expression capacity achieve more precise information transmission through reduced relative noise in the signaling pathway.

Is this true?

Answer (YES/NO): NO